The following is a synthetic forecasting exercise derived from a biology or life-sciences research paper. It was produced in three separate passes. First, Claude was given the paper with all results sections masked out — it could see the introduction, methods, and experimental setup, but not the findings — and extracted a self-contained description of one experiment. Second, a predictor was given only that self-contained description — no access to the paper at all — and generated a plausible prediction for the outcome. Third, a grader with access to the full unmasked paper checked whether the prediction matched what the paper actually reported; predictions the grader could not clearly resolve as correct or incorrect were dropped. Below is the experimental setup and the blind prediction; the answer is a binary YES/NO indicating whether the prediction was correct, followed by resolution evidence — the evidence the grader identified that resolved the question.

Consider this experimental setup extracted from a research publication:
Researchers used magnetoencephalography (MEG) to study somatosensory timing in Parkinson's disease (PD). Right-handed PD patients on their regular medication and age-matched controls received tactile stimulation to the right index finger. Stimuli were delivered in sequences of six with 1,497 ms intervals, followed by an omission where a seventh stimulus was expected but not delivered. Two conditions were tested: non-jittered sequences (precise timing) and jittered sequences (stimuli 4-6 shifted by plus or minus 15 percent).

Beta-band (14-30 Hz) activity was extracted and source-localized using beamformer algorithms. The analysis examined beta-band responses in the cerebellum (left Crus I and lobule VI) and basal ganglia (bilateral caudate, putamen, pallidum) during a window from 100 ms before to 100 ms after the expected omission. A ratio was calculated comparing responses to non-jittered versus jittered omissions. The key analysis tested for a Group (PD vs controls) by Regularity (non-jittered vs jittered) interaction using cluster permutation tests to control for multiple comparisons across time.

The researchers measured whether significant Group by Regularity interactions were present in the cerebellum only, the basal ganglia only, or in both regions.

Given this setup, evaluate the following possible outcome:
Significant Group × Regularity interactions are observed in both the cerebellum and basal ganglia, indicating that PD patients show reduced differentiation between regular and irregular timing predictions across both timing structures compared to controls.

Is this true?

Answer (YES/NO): NO